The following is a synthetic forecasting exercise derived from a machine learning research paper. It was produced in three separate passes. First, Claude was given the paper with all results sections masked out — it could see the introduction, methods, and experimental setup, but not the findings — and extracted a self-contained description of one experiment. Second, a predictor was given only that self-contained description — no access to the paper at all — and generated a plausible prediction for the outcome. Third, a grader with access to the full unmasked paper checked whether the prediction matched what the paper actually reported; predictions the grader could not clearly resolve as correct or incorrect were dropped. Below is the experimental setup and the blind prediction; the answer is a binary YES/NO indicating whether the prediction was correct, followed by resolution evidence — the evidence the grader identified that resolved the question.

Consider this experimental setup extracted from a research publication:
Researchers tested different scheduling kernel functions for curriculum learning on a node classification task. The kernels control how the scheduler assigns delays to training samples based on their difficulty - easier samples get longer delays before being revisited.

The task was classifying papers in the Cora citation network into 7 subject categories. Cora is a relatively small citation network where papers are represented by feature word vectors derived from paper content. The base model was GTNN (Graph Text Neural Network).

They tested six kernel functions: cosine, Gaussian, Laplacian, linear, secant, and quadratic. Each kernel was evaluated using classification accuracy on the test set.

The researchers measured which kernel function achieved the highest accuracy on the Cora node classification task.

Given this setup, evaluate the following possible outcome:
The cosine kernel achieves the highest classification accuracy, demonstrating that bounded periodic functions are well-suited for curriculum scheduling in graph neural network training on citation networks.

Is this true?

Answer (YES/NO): NO